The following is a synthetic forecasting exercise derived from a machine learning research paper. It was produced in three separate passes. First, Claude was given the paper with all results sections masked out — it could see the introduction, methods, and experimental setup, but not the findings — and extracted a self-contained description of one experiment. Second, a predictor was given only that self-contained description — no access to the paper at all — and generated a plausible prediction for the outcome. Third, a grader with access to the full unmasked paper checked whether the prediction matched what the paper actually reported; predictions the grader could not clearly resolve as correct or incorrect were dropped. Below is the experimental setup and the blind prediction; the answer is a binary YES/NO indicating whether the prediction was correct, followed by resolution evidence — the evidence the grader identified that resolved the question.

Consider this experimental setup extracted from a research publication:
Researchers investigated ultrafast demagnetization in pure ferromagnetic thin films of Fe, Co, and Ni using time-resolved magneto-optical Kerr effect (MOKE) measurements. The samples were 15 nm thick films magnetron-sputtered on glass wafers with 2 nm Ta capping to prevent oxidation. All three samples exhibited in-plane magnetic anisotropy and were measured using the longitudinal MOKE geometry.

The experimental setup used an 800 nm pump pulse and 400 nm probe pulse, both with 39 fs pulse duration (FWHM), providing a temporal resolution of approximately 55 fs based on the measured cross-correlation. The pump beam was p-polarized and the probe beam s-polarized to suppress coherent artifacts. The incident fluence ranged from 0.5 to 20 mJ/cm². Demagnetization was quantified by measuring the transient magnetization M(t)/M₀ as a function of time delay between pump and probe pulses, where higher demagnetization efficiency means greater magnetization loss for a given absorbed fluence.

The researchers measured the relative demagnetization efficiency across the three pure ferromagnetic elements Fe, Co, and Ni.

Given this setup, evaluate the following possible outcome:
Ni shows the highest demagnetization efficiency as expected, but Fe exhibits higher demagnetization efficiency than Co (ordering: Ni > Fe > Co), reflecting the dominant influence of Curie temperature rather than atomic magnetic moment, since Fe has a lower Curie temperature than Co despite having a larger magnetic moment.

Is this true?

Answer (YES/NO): NO